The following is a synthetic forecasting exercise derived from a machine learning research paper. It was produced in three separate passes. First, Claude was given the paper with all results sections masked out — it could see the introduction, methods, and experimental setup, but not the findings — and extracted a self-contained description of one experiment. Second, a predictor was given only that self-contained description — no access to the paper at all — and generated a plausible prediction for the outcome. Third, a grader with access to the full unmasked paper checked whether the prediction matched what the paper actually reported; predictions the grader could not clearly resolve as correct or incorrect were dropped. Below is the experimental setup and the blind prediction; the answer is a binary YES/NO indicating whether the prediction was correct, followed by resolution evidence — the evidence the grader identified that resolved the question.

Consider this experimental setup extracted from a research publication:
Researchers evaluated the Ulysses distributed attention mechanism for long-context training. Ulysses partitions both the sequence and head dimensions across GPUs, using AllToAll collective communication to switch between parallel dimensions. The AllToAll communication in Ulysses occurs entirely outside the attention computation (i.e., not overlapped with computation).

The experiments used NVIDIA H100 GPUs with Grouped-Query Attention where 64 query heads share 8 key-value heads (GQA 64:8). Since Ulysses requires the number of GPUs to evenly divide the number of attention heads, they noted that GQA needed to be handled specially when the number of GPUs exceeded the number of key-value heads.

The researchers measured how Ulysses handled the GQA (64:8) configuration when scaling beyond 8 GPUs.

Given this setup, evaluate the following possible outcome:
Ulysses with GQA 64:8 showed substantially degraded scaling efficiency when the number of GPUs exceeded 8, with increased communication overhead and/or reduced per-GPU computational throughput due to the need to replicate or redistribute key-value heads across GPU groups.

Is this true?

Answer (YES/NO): NO